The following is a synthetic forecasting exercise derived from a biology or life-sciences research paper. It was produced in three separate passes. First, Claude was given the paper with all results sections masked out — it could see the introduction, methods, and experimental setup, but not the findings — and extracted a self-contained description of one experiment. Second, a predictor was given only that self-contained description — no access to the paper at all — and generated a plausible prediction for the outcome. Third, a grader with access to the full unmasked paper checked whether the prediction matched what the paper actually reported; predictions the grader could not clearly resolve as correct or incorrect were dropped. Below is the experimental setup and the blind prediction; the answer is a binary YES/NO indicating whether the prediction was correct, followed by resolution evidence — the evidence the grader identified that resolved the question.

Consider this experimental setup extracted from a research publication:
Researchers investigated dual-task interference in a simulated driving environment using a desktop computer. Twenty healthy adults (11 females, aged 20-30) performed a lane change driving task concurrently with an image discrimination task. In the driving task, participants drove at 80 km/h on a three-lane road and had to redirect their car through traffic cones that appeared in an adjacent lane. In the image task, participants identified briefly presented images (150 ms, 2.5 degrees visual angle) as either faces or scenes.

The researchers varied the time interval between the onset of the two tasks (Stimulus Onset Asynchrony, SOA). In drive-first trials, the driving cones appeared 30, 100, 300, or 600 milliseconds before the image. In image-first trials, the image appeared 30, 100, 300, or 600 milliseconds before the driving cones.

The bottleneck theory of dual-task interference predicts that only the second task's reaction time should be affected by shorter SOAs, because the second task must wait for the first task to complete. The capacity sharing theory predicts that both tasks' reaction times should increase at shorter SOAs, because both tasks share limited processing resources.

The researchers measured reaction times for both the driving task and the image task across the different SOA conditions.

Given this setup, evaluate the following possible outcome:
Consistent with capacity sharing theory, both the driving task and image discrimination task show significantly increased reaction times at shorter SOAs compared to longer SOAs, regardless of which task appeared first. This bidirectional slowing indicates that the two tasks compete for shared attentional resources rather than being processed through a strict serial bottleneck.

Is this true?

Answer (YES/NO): NO